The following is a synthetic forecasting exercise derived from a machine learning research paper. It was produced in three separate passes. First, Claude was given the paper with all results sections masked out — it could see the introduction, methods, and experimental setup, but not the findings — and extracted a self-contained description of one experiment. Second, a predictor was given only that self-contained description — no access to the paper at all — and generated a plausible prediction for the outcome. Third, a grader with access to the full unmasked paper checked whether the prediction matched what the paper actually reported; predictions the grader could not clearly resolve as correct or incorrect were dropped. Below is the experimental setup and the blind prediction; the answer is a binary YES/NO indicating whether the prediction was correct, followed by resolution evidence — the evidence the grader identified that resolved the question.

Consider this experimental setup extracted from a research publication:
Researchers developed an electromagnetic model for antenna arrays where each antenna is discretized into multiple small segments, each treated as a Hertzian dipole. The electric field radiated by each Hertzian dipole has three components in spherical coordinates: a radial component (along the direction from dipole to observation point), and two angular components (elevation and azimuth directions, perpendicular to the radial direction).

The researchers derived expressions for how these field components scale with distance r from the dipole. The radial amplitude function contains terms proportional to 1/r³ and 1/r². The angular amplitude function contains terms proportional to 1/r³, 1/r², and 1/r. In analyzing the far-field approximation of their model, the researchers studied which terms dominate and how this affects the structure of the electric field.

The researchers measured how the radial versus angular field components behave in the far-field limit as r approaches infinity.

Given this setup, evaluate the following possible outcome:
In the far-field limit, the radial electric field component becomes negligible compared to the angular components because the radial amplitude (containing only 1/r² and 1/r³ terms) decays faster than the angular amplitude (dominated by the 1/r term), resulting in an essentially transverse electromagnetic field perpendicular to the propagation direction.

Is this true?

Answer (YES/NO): YES